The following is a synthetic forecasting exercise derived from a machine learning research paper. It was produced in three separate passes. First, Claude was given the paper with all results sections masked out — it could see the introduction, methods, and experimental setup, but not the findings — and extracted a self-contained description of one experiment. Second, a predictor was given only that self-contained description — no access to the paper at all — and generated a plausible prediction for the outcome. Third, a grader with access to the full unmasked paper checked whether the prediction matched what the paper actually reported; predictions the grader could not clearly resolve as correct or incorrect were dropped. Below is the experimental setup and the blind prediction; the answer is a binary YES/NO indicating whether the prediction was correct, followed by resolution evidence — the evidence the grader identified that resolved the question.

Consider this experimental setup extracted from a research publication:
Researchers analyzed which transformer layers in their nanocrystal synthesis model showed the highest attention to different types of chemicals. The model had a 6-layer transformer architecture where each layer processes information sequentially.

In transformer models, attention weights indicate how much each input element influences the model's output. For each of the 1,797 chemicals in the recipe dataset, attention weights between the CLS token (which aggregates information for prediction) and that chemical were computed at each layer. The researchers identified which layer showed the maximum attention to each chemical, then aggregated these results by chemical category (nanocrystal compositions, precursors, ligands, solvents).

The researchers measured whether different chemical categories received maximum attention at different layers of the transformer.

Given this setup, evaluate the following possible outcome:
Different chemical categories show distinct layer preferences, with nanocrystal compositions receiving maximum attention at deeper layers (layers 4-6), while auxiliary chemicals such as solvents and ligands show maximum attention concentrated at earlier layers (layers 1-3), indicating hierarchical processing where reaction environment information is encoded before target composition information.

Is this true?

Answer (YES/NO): NO